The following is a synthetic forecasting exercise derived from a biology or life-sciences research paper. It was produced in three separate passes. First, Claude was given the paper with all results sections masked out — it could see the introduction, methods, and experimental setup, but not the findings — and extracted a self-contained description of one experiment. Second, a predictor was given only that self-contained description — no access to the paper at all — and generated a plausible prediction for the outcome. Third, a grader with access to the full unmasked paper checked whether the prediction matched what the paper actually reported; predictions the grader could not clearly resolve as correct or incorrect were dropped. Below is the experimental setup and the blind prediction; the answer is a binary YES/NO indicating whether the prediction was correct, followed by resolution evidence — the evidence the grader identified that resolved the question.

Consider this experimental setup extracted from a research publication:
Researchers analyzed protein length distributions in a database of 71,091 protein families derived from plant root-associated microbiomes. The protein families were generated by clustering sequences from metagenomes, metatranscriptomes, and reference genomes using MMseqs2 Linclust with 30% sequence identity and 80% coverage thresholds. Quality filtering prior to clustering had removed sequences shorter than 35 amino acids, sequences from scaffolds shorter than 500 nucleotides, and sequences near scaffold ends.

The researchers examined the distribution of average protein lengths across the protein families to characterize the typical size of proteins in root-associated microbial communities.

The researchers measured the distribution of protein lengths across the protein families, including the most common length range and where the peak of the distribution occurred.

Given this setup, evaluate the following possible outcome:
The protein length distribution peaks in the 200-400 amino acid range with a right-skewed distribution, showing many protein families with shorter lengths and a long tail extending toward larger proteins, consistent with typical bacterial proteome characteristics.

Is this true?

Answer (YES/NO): NO